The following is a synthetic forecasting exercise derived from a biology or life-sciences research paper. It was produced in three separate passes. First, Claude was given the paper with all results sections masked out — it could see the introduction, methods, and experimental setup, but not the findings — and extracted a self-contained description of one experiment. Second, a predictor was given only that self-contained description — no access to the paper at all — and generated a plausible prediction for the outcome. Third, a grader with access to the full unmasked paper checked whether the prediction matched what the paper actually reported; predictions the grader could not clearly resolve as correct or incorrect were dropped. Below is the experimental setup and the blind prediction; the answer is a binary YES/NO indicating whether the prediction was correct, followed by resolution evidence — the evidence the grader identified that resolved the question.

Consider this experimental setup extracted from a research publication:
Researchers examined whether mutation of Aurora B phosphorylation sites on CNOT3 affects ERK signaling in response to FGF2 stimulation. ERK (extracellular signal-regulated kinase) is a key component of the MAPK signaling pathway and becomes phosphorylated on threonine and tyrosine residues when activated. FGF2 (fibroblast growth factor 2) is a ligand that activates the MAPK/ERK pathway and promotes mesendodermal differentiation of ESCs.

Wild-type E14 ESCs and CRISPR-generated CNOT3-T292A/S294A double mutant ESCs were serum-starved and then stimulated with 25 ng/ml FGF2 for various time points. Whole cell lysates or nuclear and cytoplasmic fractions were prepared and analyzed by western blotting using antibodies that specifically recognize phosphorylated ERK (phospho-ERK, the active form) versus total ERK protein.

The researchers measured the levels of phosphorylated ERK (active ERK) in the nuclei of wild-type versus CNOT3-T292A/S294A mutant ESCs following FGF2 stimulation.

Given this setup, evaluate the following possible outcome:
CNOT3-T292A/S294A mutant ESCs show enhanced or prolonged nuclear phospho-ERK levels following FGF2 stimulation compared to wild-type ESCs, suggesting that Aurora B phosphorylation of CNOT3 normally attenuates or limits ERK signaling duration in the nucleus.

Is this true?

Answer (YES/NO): NO